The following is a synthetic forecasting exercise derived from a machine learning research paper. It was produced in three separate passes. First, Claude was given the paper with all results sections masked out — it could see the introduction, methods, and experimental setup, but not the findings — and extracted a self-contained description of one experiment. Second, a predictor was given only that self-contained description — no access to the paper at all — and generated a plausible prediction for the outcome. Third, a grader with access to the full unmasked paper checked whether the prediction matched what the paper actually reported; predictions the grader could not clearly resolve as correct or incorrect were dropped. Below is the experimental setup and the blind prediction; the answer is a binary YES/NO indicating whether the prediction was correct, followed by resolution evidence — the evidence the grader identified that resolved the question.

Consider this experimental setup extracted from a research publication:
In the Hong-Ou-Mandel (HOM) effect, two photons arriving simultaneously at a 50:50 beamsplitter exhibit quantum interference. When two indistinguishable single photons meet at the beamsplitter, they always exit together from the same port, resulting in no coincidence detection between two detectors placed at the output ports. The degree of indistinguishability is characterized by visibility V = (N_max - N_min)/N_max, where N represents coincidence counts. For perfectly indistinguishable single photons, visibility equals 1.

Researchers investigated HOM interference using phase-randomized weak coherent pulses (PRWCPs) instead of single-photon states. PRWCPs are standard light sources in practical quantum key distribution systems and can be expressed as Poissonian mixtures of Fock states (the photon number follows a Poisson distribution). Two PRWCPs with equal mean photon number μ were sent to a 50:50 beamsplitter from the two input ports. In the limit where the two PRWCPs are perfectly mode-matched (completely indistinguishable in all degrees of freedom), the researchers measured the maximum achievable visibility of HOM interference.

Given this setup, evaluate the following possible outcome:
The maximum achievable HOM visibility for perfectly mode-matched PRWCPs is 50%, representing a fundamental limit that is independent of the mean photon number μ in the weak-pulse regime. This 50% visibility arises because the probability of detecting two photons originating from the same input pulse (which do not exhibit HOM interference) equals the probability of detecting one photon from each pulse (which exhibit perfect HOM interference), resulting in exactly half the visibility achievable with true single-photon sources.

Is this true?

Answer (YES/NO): YES